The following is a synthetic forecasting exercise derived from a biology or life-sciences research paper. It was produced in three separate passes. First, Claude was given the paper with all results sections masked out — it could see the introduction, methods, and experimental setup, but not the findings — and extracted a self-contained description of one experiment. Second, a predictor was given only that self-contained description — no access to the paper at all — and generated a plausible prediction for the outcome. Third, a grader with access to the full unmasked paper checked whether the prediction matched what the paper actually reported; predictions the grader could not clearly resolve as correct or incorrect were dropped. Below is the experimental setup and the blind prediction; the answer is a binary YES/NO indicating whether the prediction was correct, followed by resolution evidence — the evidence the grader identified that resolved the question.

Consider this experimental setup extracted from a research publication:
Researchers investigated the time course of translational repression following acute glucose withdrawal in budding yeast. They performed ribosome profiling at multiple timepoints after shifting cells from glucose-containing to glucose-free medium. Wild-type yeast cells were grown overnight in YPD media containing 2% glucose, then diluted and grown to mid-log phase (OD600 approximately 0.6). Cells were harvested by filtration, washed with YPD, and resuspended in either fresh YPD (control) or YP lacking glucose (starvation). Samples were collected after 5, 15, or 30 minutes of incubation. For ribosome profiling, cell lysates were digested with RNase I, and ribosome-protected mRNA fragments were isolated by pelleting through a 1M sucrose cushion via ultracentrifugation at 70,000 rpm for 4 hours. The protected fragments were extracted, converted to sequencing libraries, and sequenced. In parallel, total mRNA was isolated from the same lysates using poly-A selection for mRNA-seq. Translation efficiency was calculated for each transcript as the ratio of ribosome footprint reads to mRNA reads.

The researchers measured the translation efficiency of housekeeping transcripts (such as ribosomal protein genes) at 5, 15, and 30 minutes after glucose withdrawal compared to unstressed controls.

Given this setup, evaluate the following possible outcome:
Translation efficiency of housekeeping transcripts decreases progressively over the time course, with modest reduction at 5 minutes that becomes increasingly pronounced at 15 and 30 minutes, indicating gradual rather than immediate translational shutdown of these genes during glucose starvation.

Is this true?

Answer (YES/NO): NO